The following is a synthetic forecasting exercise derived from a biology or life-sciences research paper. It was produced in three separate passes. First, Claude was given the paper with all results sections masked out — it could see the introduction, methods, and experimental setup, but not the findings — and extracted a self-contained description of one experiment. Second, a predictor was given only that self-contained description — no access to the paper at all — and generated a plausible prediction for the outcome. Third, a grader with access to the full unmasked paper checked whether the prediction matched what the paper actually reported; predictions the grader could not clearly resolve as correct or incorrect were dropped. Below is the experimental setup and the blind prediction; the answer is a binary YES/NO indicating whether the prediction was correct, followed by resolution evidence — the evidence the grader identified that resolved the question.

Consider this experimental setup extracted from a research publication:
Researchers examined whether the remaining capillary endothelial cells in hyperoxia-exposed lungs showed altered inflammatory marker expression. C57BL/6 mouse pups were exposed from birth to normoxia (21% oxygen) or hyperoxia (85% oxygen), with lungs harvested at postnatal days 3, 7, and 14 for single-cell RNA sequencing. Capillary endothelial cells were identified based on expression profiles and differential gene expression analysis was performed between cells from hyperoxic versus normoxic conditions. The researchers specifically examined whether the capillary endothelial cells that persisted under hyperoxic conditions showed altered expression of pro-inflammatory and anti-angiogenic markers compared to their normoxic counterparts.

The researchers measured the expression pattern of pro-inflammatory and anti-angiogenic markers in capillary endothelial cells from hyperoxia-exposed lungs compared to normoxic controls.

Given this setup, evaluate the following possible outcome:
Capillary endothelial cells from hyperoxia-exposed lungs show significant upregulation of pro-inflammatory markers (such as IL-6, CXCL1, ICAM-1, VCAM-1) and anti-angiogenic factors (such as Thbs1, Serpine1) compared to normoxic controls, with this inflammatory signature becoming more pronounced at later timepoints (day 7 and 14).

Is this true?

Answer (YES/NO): NO